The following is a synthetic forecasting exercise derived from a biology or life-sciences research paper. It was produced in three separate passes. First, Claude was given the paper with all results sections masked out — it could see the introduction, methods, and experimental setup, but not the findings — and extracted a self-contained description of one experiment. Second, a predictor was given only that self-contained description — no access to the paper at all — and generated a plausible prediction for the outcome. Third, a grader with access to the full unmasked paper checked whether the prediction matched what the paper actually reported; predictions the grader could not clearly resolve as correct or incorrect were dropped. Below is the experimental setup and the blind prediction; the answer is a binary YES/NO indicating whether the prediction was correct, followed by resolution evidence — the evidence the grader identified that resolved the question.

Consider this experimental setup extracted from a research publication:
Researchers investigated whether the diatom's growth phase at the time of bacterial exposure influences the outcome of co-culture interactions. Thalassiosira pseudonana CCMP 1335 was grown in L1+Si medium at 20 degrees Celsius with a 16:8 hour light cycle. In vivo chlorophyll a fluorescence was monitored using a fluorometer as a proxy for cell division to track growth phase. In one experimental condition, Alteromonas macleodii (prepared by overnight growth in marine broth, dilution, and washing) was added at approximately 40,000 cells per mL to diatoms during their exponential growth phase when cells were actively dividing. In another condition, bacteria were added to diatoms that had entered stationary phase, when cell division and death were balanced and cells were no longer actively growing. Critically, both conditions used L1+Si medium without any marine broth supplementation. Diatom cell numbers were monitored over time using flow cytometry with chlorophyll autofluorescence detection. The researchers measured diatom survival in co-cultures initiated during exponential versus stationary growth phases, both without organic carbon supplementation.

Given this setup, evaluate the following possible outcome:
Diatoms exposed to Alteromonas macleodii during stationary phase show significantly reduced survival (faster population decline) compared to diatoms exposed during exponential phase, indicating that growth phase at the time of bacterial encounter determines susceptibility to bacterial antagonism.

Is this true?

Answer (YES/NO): YES